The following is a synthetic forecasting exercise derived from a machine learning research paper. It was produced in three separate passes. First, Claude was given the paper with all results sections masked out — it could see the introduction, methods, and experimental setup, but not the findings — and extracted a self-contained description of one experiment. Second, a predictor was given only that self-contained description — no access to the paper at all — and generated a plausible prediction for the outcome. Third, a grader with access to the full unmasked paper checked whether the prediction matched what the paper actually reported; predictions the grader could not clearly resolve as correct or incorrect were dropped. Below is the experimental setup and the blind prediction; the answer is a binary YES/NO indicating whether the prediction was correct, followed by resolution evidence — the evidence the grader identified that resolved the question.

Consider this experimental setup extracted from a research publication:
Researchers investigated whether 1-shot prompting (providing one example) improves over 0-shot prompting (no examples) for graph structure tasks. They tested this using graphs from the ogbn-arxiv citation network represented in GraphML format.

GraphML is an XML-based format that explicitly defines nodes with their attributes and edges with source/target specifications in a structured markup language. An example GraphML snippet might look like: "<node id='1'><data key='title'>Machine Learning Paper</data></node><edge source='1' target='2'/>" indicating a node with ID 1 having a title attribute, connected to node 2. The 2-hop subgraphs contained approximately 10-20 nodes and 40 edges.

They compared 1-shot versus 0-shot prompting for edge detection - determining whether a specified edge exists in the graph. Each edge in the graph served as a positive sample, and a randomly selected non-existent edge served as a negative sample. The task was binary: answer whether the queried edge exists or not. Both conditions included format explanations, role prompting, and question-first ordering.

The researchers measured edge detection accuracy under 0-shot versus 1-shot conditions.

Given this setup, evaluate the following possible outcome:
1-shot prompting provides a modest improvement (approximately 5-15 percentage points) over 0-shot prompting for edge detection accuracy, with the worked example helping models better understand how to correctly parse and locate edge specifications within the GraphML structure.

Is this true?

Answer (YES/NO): NO